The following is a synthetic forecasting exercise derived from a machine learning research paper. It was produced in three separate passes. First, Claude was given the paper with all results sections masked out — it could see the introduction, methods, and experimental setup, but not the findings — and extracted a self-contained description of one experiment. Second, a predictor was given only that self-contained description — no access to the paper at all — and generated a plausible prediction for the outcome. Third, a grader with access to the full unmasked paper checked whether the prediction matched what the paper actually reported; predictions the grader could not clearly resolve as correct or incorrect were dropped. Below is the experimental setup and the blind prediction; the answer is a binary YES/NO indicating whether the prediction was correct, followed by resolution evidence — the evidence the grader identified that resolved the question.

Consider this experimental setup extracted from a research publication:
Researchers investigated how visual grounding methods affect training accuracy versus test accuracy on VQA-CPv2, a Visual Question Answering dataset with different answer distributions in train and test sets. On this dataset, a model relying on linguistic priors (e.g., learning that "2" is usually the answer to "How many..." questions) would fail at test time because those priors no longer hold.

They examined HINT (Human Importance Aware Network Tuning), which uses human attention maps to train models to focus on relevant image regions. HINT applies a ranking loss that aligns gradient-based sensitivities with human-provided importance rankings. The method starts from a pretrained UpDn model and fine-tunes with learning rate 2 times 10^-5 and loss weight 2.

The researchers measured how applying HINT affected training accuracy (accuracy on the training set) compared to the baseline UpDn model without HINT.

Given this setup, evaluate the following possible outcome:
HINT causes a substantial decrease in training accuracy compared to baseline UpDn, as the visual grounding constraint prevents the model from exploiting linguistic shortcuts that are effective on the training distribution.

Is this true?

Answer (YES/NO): YES